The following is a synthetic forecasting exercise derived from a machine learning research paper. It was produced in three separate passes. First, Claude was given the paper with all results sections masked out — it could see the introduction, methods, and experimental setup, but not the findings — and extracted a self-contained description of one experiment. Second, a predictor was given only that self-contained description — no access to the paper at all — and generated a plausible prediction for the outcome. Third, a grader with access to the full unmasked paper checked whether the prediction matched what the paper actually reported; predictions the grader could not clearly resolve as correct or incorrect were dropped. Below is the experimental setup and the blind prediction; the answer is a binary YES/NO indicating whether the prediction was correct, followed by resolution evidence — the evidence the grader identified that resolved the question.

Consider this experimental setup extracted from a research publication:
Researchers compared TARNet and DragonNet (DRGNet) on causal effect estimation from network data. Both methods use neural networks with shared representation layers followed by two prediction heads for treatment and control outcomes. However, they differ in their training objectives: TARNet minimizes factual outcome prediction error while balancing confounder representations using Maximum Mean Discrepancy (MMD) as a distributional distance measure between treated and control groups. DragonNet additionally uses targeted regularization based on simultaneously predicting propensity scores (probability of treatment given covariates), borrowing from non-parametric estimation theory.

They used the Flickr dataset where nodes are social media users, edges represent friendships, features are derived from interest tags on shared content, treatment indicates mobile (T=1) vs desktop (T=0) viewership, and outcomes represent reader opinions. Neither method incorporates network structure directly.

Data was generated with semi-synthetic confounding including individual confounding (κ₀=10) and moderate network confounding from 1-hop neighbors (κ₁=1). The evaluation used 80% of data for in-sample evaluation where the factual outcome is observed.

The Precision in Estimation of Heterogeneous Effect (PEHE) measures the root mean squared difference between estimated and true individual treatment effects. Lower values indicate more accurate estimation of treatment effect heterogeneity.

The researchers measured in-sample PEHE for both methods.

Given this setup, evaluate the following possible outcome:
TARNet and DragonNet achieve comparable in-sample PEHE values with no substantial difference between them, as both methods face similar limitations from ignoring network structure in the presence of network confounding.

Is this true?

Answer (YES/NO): NO